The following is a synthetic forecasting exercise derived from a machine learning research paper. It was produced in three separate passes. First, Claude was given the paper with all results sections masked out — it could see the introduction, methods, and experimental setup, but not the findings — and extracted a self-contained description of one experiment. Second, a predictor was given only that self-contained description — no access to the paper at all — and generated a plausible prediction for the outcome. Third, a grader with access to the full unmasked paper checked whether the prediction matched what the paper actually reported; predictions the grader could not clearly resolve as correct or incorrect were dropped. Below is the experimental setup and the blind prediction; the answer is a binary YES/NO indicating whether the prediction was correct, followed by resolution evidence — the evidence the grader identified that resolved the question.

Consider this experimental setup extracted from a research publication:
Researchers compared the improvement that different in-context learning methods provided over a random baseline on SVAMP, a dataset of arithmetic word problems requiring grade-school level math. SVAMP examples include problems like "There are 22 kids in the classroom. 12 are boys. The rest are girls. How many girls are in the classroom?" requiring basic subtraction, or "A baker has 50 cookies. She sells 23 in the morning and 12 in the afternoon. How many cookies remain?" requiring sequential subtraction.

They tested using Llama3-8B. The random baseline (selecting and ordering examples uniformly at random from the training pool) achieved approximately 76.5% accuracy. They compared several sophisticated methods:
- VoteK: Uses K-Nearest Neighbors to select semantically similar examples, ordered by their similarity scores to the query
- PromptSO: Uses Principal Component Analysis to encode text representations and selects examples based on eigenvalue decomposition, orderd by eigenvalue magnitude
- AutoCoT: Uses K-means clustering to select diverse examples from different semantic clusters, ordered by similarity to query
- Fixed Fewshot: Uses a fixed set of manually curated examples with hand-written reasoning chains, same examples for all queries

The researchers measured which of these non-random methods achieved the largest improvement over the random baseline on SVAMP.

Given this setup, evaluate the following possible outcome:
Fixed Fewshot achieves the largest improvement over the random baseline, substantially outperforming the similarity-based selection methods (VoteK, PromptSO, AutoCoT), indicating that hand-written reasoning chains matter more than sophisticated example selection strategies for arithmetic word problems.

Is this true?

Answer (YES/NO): YES